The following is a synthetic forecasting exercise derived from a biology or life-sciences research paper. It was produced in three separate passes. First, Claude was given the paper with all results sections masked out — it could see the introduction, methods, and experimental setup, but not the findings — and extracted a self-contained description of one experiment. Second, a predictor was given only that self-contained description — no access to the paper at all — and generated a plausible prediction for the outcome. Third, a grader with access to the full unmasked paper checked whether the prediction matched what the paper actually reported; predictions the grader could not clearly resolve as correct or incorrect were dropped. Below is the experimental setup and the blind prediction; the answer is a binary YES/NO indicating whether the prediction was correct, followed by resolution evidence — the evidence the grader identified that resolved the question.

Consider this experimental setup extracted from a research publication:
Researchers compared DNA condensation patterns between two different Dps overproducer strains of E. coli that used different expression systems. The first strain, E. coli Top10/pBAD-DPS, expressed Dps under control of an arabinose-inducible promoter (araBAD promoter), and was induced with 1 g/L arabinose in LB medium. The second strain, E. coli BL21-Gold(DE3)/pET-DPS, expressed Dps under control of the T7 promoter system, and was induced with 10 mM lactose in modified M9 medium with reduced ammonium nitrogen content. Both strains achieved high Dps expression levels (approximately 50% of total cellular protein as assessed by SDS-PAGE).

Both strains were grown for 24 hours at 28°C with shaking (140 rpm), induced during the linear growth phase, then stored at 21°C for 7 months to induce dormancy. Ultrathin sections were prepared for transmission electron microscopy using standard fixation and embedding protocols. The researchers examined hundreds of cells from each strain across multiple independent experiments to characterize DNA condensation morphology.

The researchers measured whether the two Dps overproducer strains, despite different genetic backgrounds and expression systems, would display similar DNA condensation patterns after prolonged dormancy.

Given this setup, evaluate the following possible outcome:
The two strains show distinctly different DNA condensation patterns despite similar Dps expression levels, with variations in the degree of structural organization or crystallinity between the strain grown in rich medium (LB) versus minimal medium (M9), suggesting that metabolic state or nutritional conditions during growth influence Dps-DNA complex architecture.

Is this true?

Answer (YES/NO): YES